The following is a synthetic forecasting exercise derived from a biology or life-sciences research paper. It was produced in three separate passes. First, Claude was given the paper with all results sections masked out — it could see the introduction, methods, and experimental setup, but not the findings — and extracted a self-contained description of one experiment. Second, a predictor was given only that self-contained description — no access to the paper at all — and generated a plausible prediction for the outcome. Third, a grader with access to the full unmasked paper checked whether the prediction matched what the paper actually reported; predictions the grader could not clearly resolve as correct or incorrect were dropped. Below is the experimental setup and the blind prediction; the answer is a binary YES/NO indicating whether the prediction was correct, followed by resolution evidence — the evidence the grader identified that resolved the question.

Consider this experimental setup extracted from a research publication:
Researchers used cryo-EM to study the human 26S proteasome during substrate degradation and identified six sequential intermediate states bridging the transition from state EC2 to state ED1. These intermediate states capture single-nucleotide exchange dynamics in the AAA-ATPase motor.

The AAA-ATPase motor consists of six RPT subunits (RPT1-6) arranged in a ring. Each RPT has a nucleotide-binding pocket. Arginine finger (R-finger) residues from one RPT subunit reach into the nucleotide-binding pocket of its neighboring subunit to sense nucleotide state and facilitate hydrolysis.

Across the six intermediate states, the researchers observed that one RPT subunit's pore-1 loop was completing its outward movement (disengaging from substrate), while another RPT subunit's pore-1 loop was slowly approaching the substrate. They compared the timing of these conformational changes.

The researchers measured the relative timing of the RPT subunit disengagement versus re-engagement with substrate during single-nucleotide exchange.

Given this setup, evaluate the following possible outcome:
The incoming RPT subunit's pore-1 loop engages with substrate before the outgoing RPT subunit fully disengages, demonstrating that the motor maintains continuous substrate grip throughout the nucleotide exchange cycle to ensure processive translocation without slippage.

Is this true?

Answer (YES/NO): NO